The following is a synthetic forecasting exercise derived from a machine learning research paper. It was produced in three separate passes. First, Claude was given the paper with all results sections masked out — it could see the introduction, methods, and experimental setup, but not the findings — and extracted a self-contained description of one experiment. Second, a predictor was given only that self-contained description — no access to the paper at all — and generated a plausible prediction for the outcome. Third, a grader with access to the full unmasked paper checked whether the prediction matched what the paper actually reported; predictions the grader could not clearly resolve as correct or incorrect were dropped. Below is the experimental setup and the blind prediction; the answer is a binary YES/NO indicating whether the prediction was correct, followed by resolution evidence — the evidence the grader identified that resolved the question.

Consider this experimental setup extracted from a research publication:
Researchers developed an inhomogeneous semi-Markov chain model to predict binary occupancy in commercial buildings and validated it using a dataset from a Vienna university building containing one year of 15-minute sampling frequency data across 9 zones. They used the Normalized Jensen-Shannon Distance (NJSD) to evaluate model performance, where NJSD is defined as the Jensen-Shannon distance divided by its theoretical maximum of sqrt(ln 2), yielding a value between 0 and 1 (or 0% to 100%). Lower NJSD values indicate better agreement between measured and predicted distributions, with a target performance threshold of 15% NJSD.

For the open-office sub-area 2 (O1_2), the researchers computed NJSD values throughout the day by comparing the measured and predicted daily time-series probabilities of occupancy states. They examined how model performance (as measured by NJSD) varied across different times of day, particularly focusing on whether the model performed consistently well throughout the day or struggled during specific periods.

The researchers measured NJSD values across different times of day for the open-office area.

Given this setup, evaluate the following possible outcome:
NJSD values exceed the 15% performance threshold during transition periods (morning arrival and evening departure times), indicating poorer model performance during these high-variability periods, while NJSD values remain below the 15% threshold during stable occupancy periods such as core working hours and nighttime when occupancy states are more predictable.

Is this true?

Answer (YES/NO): NO